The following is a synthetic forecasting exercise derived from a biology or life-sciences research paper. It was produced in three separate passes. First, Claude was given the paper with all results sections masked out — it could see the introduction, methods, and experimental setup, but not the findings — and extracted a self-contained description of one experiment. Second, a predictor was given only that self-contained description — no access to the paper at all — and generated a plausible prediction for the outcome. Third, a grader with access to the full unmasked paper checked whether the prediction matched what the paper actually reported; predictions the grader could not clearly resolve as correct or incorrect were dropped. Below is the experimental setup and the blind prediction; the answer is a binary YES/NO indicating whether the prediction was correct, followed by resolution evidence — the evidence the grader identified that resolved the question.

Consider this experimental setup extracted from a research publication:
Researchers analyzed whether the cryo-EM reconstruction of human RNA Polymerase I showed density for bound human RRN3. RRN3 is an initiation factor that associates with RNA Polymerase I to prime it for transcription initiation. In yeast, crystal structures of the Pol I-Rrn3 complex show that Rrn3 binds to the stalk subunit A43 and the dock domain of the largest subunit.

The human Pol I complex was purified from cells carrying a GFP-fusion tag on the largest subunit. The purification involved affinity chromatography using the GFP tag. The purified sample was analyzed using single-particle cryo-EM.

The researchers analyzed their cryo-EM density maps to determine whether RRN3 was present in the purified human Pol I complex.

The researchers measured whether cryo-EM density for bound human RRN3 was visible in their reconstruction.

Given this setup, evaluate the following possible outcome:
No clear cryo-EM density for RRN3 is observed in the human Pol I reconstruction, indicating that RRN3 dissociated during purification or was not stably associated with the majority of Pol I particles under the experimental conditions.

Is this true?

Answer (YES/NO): YES